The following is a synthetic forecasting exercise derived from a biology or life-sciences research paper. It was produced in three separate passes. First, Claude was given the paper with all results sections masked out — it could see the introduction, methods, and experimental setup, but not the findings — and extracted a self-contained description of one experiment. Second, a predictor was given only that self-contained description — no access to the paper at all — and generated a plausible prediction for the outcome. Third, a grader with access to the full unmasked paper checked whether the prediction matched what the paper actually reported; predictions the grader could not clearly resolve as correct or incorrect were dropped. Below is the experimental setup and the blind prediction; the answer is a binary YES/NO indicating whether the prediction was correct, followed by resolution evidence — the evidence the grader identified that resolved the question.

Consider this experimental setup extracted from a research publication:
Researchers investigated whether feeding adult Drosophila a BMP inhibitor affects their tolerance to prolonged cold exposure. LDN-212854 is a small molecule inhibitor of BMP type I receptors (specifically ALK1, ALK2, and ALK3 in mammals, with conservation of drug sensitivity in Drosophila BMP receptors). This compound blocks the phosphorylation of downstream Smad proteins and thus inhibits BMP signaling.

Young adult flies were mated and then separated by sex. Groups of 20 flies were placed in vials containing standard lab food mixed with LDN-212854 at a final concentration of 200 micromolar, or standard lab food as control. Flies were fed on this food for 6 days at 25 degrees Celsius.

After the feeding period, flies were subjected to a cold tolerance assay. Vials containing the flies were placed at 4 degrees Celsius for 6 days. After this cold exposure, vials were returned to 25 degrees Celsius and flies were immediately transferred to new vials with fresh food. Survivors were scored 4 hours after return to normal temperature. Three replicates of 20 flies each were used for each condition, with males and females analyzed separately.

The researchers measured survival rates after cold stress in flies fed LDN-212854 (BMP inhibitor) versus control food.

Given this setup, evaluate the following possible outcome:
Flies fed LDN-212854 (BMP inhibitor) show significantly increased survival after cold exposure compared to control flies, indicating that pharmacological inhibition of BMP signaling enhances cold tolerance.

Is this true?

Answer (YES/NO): YES